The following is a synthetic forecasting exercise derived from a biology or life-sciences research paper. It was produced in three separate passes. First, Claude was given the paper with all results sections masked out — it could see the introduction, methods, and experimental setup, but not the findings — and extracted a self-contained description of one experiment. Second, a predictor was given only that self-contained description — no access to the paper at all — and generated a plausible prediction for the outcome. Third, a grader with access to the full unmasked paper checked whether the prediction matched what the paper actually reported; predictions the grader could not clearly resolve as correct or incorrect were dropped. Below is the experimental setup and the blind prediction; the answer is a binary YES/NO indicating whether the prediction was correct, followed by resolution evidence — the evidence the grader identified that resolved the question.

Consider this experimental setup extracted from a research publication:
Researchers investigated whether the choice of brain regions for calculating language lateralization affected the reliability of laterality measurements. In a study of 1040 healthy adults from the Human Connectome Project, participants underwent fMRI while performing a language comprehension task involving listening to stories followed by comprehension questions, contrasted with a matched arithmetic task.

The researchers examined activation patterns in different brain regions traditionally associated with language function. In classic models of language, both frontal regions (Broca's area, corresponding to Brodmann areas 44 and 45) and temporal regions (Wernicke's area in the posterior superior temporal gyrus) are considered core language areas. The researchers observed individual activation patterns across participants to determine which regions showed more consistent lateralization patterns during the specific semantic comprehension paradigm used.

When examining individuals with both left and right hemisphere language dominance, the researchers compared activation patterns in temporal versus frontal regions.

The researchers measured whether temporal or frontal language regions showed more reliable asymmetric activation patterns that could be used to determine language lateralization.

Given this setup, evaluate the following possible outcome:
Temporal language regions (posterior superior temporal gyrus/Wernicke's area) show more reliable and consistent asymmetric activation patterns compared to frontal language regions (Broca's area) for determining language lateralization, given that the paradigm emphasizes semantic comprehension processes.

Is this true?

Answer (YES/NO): NO